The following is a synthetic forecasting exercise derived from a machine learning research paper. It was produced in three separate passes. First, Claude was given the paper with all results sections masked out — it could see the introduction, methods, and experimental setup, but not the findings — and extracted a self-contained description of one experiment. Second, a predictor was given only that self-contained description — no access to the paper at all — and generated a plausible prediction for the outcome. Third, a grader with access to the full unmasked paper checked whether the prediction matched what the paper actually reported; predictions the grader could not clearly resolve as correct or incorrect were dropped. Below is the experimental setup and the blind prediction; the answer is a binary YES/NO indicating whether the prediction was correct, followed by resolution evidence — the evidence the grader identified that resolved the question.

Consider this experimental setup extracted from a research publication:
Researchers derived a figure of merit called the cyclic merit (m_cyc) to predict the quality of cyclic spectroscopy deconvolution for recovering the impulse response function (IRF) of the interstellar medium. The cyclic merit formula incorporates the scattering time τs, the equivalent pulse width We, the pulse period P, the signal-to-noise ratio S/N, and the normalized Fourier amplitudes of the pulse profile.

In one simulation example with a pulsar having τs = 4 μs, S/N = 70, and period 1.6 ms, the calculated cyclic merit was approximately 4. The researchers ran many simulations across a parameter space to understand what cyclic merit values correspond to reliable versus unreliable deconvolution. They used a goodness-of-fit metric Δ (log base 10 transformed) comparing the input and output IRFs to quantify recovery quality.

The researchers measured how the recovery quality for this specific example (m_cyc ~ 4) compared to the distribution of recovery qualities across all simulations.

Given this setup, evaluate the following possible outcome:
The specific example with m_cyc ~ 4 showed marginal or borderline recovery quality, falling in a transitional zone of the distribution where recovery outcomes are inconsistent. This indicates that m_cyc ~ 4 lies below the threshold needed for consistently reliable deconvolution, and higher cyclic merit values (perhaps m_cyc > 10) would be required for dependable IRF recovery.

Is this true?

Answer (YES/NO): YES